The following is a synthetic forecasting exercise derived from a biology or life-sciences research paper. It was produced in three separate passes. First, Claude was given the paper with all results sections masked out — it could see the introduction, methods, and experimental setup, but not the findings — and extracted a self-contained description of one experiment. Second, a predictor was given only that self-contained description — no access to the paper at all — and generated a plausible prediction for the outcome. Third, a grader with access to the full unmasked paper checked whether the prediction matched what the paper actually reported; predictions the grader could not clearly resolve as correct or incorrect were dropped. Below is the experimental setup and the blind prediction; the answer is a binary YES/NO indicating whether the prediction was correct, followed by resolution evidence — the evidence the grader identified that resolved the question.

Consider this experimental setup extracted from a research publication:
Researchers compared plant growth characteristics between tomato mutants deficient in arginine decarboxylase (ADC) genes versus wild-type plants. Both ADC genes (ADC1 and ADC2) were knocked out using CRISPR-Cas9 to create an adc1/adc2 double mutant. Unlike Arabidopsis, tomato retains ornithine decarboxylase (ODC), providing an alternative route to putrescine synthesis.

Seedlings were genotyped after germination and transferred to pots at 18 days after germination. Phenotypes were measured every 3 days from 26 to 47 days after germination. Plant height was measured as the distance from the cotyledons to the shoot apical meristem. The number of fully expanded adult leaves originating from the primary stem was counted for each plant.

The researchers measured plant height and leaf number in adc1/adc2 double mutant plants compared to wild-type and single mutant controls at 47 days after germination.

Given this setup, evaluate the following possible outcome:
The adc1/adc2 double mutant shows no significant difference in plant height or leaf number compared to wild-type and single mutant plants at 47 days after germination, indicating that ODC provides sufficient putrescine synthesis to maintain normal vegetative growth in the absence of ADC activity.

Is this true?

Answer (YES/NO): NO